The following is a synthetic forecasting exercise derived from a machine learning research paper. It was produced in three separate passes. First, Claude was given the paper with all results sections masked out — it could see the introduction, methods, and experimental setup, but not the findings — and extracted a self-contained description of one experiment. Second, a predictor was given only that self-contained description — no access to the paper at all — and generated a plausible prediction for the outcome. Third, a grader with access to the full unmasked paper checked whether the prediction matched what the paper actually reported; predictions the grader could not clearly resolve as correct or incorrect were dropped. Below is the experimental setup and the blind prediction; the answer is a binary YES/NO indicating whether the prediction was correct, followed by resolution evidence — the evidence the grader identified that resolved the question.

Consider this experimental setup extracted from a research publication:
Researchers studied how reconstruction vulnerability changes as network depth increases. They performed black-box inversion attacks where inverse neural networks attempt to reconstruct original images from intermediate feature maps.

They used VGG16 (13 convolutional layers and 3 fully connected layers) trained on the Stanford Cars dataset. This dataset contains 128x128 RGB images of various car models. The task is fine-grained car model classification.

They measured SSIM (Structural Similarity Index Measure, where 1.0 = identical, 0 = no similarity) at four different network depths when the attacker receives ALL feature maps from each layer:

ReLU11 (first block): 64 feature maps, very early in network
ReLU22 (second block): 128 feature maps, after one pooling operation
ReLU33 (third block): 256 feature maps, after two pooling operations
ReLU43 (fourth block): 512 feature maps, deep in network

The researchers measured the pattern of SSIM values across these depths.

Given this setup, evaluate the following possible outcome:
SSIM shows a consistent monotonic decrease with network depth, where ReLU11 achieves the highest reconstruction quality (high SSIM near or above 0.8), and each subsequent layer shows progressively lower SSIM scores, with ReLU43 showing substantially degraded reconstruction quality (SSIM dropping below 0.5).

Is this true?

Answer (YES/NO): YES